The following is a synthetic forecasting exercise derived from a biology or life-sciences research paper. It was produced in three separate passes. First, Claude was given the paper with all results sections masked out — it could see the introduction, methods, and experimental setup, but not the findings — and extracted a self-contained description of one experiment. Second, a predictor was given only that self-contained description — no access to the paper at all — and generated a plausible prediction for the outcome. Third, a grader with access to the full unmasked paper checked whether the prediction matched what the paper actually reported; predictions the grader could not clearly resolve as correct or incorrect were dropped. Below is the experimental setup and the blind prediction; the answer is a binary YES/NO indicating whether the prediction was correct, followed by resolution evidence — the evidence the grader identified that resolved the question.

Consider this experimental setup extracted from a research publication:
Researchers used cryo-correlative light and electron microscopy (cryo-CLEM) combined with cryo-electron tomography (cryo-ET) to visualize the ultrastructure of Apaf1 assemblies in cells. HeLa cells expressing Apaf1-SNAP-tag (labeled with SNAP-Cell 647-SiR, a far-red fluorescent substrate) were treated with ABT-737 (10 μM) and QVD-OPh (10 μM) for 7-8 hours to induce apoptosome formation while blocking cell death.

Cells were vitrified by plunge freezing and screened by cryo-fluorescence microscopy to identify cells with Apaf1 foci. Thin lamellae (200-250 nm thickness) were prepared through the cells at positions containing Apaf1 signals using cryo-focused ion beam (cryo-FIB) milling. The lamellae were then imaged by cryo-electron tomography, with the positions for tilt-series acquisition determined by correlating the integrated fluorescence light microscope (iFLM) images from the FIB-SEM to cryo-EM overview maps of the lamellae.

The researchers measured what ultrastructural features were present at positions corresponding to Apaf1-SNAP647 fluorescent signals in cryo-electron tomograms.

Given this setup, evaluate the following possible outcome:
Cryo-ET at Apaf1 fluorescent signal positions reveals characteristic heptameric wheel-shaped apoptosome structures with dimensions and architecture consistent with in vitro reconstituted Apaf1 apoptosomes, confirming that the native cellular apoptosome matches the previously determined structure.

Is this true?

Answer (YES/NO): NO